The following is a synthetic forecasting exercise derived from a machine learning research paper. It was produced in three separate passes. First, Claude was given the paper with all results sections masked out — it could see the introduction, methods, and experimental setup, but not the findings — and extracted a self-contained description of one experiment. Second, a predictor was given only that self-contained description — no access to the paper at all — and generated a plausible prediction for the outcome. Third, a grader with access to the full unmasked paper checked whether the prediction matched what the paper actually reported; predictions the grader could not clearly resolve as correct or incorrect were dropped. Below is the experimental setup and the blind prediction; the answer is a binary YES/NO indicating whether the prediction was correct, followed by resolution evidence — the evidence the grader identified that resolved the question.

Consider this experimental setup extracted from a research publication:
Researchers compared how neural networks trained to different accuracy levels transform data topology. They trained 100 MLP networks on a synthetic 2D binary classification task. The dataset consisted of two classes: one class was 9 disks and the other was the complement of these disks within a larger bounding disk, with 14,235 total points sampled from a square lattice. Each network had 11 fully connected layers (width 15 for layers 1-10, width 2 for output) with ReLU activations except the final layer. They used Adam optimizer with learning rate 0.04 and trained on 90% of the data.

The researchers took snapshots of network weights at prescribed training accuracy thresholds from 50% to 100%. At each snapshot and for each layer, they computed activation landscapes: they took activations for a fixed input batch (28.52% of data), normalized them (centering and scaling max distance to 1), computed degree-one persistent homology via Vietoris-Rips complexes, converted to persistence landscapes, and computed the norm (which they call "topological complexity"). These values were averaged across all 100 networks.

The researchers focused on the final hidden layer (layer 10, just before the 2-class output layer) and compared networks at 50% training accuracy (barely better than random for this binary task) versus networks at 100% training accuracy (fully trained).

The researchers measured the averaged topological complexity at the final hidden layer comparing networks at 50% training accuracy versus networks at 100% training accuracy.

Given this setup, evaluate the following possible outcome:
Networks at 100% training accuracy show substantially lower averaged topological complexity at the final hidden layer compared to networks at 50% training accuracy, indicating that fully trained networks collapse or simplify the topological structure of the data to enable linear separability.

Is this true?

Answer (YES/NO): NO